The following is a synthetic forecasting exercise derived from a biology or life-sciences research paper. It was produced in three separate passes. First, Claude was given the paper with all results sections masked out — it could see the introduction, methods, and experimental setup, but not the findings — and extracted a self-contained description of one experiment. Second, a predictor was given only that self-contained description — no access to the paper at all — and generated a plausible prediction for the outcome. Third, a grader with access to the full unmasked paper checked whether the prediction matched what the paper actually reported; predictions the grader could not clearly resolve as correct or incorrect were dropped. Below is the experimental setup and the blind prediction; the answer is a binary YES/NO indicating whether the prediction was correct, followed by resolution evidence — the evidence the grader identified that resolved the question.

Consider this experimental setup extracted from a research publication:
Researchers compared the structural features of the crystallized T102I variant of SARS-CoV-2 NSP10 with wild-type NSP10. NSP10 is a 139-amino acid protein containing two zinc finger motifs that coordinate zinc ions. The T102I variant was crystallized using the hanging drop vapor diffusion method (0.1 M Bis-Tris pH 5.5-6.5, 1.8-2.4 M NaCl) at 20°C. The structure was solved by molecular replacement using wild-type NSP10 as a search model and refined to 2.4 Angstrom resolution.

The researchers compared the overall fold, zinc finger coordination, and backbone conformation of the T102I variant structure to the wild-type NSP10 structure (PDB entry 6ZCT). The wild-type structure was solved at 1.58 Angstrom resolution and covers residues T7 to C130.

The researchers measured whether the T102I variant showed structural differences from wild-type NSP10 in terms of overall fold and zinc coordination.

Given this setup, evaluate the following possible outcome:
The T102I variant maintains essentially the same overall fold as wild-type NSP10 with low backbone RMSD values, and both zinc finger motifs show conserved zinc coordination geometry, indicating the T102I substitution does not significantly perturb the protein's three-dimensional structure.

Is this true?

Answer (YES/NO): YES